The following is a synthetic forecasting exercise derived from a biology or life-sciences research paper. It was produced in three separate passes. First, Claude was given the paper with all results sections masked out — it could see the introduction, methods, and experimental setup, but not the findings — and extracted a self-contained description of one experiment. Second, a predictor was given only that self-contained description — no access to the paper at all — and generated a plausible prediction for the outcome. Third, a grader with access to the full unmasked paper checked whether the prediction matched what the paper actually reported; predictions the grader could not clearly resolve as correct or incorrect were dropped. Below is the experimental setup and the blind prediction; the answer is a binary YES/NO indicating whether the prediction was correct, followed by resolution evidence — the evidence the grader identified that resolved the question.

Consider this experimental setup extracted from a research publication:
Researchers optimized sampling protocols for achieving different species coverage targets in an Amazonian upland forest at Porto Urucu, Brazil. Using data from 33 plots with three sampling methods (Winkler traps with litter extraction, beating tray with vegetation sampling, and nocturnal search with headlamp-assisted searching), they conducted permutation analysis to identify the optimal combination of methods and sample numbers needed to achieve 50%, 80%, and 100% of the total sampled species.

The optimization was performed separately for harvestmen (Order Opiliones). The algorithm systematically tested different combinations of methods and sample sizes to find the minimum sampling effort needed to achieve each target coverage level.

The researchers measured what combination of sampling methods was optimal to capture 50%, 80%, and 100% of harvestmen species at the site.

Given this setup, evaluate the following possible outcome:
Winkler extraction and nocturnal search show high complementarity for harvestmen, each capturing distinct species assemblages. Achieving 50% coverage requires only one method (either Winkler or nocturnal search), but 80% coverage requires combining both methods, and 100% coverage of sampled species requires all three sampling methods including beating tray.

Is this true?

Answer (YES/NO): NO